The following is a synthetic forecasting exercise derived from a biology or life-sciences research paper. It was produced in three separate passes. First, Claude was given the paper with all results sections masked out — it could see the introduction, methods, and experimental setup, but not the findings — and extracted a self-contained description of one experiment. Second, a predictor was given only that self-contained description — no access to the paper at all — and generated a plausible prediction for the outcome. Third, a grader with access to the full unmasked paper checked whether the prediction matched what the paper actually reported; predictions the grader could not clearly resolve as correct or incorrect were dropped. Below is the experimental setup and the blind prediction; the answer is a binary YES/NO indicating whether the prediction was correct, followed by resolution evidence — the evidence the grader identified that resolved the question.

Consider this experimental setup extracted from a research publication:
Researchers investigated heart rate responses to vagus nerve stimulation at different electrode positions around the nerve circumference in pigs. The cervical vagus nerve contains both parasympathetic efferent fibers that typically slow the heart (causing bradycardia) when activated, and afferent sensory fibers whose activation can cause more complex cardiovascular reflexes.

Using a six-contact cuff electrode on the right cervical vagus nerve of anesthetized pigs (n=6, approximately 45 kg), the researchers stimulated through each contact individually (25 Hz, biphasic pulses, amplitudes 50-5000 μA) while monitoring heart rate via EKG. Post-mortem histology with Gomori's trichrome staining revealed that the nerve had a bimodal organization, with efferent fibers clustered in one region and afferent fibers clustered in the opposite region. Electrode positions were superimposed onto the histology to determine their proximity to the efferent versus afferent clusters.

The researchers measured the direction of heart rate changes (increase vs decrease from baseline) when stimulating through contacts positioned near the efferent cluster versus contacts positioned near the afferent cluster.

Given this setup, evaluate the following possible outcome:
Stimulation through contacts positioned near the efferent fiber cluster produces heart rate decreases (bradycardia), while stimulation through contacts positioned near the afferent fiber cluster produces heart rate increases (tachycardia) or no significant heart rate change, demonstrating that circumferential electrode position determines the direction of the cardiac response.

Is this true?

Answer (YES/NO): NO